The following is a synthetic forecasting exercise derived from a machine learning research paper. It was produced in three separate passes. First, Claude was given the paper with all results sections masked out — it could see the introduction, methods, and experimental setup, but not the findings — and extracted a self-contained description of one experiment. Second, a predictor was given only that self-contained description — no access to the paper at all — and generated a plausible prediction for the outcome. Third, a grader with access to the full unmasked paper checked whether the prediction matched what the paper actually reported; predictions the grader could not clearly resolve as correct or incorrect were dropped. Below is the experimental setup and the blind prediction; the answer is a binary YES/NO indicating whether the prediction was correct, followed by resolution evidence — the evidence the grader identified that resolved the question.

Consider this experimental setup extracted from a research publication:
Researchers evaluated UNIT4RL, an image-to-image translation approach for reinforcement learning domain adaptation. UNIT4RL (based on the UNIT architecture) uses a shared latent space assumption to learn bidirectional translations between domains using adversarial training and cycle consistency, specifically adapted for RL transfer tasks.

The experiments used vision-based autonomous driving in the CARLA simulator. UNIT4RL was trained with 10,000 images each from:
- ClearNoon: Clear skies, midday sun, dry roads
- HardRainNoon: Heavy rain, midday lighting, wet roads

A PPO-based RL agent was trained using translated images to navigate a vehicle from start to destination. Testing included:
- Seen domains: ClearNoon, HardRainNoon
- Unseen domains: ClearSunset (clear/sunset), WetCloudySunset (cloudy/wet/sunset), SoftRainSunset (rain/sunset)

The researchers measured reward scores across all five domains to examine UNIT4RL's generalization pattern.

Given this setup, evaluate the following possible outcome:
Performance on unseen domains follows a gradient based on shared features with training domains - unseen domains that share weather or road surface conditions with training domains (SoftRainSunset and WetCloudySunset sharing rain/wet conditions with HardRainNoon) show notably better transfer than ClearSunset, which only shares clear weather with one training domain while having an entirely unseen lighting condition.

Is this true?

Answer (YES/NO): NO